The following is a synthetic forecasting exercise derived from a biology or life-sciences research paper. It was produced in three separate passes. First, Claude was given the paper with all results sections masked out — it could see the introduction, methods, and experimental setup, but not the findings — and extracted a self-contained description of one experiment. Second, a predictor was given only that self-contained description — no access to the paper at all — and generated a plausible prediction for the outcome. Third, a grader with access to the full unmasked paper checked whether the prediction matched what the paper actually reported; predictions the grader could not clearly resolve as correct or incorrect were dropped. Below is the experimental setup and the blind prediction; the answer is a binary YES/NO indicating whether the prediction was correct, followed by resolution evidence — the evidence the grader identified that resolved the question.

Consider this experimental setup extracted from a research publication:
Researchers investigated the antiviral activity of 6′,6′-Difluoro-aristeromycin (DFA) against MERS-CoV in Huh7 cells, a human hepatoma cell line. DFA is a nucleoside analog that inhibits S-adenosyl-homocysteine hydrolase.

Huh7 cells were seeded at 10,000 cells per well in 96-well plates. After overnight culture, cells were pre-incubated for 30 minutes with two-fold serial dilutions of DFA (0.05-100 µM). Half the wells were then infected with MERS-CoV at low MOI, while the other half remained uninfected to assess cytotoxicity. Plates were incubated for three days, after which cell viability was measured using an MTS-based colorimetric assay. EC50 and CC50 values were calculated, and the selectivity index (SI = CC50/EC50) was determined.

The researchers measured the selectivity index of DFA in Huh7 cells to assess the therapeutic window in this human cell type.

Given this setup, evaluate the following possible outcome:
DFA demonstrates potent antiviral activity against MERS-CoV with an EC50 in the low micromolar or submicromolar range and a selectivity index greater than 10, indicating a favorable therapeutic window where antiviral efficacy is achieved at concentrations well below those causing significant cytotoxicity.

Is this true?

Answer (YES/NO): YES